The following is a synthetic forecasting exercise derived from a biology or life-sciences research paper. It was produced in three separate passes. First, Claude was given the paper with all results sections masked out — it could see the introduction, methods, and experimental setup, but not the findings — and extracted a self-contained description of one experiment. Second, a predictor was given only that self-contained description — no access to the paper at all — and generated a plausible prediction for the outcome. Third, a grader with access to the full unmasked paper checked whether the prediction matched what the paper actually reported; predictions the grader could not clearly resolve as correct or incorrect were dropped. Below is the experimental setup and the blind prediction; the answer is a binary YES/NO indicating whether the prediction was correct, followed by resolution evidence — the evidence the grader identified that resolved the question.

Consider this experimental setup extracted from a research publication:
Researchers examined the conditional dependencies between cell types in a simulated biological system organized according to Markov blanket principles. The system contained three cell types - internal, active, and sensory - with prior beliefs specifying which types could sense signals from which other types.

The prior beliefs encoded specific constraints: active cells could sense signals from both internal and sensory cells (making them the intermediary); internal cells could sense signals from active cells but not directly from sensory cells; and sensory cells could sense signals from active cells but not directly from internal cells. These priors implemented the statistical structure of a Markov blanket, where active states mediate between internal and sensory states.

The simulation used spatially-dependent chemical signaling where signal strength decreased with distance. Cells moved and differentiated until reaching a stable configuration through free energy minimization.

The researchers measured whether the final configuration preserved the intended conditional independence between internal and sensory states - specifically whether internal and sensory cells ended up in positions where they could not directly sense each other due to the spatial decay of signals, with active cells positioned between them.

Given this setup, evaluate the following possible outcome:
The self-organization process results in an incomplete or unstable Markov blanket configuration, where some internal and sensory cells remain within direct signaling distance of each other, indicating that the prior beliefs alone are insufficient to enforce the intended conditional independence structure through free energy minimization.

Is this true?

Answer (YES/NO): NO